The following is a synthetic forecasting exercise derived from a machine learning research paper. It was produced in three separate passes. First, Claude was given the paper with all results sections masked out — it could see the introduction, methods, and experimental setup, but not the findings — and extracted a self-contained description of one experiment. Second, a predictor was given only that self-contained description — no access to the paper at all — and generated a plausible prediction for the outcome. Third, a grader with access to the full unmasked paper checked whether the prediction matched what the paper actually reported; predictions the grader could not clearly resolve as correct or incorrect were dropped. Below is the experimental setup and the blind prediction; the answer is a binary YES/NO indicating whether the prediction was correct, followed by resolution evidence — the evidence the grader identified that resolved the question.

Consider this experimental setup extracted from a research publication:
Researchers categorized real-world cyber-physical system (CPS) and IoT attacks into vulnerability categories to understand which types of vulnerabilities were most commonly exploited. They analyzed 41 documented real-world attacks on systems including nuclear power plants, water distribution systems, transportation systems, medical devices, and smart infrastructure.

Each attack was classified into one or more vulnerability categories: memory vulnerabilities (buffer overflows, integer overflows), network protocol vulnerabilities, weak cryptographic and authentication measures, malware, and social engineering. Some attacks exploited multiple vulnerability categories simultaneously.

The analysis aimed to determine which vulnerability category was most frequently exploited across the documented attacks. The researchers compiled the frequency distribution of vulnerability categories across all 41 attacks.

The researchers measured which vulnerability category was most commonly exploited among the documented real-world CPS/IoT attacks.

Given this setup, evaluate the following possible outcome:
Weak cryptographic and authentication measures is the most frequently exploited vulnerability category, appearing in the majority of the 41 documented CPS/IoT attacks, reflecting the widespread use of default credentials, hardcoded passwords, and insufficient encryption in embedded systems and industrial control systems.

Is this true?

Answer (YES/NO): NO